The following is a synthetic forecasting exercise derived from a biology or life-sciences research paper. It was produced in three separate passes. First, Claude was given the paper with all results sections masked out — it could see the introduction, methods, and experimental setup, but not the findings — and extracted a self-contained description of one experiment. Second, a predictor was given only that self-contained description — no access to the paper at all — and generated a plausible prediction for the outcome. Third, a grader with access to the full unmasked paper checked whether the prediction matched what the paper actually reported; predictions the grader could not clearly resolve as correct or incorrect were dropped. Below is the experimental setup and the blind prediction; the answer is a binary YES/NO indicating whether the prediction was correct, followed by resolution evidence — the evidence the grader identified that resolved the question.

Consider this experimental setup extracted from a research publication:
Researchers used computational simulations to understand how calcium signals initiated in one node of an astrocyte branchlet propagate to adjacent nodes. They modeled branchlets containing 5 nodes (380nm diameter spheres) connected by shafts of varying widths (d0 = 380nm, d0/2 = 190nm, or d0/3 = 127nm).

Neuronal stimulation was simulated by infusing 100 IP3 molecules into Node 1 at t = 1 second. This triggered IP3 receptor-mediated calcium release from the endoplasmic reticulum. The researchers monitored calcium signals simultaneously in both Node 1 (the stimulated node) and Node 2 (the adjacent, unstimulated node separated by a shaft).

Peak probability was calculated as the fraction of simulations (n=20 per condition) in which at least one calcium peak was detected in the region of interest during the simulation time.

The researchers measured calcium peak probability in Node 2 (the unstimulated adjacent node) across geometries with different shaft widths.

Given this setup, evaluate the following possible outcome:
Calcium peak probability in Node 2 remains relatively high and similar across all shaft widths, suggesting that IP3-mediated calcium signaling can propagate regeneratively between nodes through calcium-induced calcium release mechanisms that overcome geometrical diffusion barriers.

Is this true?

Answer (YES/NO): NO